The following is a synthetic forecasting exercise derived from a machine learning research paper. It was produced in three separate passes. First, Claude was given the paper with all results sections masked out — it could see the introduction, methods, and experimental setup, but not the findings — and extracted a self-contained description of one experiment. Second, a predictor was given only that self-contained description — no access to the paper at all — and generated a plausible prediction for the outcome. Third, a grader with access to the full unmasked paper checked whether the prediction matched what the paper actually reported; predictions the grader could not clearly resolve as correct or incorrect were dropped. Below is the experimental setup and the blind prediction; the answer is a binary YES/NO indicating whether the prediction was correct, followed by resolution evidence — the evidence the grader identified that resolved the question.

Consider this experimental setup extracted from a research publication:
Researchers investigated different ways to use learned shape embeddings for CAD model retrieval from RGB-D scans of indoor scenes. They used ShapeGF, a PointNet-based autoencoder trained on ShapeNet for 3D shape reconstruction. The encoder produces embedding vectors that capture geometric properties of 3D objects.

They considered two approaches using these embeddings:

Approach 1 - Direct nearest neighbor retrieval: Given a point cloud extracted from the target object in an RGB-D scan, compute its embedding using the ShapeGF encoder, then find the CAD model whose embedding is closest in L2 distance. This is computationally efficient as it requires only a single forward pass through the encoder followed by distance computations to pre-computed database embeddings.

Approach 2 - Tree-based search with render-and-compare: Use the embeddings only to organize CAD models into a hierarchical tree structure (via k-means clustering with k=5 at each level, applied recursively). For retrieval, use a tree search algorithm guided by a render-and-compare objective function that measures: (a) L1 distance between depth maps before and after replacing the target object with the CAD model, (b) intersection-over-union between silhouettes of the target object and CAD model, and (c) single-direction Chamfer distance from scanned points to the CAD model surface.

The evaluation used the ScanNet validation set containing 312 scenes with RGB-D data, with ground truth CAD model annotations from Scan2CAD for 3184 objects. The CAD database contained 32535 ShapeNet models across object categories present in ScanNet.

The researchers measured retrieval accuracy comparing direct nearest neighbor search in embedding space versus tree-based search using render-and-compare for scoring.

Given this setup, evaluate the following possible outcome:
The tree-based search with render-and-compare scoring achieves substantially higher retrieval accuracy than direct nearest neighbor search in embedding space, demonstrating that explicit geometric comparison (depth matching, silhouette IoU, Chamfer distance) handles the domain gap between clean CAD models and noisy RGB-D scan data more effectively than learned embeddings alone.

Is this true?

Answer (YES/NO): YES